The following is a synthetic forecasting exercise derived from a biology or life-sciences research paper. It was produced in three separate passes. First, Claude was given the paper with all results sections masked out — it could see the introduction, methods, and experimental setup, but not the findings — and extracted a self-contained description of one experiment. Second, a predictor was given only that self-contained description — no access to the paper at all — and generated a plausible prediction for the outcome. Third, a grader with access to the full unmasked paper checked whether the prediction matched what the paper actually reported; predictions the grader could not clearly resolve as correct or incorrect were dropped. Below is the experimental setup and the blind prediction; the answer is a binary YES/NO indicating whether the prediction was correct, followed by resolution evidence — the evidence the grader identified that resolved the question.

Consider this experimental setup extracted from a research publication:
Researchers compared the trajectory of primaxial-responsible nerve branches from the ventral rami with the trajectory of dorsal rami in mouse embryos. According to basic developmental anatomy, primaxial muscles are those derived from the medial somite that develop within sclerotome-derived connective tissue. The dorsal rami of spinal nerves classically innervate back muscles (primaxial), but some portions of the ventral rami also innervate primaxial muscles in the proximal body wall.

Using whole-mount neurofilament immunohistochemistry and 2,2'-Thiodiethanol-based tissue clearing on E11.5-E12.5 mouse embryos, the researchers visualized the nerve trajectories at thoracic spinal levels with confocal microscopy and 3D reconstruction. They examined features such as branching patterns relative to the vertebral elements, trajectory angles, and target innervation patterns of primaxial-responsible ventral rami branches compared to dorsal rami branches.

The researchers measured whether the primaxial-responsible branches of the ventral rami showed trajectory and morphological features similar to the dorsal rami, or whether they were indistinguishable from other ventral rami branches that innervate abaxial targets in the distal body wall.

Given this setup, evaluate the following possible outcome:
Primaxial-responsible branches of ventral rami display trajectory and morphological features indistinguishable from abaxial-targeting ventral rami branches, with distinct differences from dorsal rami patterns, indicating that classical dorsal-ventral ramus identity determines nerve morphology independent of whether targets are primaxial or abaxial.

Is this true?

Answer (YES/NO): NO